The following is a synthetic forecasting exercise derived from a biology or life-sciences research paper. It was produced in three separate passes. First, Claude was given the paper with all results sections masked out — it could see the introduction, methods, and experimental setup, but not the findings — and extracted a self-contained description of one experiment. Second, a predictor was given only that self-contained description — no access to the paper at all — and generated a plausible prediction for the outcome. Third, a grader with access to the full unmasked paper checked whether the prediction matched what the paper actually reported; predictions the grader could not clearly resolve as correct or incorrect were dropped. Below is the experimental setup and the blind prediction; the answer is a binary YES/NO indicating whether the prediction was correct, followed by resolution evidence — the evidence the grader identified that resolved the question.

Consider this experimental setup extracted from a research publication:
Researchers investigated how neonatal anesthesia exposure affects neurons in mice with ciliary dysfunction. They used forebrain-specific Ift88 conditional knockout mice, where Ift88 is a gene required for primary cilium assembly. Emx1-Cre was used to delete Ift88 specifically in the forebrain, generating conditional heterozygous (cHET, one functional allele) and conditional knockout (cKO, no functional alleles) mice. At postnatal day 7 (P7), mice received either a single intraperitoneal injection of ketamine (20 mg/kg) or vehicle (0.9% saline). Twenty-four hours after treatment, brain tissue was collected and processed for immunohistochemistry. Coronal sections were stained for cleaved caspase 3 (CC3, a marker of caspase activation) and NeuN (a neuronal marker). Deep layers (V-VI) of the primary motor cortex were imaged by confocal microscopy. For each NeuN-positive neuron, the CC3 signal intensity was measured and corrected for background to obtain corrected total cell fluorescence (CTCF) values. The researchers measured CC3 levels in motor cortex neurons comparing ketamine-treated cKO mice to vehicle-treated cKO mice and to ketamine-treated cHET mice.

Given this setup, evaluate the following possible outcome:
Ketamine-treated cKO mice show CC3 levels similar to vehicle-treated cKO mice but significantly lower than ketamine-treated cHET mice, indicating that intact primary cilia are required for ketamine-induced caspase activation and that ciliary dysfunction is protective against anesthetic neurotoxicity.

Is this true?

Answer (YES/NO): NO